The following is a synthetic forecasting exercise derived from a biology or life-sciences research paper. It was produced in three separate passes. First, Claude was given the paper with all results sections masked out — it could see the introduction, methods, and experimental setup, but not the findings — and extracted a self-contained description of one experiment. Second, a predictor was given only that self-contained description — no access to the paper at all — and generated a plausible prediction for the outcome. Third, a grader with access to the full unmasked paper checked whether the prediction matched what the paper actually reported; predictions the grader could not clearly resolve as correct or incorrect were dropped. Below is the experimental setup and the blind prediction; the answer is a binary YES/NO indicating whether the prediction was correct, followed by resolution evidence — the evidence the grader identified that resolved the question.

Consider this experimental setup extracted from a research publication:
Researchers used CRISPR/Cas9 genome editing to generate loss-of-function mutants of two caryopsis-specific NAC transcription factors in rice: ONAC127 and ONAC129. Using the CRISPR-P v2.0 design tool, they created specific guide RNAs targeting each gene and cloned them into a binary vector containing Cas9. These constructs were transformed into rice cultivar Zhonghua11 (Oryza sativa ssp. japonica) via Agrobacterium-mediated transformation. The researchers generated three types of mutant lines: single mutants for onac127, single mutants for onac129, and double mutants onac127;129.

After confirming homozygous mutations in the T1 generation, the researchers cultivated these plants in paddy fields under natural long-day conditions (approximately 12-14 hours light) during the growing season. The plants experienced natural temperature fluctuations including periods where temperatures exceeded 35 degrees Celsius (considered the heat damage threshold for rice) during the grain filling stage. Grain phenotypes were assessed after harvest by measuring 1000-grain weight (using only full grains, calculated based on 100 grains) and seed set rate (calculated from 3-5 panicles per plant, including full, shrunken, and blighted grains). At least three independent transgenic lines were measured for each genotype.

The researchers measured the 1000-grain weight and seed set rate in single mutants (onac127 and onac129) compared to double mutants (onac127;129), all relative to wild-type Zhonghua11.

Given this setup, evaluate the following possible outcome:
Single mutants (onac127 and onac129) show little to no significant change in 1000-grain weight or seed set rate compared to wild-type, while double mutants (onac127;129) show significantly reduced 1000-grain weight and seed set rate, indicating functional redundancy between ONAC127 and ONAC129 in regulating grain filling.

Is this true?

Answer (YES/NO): NO